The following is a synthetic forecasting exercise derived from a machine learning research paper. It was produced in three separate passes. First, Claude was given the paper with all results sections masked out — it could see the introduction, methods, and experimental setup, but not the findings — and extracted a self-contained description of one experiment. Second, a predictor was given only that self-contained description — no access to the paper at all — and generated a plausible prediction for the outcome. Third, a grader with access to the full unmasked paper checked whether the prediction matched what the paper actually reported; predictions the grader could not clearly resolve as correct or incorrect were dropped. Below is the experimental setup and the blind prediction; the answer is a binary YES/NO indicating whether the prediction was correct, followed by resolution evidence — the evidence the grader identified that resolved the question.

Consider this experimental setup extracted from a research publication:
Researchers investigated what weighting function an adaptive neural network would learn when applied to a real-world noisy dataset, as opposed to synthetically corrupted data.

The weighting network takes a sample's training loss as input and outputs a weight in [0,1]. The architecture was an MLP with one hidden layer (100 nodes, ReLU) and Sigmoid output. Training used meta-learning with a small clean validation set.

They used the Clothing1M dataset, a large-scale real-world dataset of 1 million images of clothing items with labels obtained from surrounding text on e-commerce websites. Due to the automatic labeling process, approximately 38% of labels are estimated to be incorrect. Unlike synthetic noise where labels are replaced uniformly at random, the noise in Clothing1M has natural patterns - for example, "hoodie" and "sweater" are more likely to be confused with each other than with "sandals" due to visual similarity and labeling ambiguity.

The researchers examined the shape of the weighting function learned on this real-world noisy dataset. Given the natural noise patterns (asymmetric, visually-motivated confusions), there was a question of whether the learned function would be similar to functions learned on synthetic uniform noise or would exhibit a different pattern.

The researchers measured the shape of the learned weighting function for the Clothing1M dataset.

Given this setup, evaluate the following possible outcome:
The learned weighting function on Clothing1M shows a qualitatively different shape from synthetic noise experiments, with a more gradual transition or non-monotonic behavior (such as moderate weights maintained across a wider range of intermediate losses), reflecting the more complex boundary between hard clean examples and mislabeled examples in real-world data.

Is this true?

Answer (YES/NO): YES